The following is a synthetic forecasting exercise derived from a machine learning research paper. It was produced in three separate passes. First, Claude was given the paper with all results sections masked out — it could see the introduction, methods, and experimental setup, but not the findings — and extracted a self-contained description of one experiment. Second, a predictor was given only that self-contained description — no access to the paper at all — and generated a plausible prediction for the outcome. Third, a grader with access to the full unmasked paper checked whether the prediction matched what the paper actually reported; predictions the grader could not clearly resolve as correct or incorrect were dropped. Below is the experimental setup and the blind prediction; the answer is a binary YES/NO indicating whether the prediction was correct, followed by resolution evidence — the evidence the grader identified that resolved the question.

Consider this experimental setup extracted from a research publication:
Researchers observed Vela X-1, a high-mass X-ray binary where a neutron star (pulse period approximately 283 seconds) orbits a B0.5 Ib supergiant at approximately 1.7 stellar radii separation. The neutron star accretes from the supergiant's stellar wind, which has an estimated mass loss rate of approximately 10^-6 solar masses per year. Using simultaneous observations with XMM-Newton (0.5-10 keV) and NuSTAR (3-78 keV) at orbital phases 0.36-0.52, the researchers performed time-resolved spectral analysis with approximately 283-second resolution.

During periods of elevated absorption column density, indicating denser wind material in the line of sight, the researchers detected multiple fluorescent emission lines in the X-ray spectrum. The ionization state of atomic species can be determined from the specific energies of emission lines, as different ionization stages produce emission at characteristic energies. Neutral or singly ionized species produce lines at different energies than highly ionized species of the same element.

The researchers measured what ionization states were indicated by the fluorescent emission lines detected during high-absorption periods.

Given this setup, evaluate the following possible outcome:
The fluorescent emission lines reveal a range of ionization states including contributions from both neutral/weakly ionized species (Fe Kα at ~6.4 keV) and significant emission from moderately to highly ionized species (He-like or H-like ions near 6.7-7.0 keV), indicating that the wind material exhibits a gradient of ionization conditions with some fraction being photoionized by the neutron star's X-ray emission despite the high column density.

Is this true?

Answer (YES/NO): NO